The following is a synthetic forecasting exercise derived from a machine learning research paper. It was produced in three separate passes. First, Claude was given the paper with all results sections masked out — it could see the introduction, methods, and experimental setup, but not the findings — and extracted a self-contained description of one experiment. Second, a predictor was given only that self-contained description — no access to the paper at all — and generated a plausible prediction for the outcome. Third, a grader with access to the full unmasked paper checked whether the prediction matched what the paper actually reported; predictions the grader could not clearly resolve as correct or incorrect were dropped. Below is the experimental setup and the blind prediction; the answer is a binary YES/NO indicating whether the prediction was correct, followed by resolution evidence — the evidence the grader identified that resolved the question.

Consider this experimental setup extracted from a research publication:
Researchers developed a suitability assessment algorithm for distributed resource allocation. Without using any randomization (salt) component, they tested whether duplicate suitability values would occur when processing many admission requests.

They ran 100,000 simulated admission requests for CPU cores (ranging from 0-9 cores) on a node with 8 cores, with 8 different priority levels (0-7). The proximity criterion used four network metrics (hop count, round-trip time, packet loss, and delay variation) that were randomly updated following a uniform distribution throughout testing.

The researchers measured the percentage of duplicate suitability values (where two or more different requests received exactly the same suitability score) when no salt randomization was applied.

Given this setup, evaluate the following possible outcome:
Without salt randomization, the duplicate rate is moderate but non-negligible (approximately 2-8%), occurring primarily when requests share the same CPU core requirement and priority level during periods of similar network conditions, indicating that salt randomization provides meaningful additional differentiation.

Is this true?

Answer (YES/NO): NO